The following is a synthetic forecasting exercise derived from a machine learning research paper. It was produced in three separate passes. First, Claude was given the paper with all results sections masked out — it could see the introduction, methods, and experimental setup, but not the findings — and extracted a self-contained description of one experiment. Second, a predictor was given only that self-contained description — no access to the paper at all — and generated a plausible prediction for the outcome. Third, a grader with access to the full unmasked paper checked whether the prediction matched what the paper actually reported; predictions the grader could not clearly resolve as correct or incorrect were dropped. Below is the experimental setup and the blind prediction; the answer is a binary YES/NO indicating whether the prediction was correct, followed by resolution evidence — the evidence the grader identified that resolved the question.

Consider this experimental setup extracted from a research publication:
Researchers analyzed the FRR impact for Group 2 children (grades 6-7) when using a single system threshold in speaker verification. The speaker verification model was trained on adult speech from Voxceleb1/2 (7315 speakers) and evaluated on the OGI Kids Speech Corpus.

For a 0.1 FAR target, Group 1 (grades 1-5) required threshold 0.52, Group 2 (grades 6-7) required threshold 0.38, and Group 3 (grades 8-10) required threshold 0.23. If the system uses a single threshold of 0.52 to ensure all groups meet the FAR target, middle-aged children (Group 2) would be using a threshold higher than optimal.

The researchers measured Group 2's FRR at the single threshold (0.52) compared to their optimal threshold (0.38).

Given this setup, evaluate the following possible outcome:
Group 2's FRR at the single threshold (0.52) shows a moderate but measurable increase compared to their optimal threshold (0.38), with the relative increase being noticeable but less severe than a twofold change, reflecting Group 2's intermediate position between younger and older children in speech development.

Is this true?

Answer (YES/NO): NO